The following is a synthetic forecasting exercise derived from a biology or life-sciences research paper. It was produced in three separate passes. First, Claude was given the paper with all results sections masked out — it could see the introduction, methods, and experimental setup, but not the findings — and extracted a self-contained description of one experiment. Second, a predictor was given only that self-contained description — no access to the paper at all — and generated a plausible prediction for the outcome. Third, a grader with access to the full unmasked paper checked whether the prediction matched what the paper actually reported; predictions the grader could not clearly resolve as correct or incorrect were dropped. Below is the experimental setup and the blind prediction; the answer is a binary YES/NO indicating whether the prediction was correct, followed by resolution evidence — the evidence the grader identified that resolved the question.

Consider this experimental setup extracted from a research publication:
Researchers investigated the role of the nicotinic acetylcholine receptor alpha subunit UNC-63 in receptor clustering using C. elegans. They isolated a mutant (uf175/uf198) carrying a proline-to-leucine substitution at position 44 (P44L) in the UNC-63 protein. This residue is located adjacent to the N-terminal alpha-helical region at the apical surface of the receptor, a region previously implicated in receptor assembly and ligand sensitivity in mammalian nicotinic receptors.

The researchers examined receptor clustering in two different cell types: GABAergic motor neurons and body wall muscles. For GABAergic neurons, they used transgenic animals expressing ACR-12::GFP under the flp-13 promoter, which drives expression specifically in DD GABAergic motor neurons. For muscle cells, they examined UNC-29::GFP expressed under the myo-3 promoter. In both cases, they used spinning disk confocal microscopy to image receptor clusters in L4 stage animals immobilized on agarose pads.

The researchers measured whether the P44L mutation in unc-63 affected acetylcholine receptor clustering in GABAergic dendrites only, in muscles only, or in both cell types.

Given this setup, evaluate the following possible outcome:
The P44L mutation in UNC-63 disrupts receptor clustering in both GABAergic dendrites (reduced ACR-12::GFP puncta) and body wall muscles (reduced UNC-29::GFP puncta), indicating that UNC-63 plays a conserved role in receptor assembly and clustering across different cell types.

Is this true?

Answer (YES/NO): YES